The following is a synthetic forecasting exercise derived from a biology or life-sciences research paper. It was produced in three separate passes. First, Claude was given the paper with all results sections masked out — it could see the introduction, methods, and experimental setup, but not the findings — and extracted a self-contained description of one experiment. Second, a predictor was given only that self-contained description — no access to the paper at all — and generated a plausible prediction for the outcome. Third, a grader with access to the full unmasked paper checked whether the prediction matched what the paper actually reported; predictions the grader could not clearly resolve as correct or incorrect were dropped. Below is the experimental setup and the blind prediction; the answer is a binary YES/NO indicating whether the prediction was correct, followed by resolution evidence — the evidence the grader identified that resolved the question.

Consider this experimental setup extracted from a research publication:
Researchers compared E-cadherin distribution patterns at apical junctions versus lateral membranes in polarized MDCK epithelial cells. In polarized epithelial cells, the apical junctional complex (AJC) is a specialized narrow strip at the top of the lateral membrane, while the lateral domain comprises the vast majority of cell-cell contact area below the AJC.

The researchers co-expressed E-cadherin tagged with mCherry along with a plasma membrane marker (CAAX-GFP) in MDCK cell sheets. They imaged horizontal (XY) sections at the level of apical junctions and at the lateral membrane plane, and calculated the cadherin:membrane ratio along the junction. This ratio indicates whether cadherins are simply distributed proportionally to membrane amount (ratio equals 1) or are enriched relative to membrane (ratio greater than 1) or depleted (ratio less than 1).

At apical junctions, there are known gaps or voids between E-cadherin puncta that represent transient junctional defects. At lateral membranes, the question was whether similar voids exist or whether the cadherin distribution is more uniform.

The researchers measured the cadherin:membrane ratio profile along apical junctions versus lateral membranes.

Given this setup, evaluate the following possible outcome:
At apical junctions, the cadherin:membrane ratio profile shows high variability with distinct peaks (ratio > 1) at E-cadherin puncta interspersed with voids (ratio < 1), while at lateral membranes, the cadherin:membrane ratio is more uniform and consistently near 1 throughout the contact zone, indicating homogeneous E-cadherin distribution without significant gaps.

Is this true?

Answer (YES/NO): NO